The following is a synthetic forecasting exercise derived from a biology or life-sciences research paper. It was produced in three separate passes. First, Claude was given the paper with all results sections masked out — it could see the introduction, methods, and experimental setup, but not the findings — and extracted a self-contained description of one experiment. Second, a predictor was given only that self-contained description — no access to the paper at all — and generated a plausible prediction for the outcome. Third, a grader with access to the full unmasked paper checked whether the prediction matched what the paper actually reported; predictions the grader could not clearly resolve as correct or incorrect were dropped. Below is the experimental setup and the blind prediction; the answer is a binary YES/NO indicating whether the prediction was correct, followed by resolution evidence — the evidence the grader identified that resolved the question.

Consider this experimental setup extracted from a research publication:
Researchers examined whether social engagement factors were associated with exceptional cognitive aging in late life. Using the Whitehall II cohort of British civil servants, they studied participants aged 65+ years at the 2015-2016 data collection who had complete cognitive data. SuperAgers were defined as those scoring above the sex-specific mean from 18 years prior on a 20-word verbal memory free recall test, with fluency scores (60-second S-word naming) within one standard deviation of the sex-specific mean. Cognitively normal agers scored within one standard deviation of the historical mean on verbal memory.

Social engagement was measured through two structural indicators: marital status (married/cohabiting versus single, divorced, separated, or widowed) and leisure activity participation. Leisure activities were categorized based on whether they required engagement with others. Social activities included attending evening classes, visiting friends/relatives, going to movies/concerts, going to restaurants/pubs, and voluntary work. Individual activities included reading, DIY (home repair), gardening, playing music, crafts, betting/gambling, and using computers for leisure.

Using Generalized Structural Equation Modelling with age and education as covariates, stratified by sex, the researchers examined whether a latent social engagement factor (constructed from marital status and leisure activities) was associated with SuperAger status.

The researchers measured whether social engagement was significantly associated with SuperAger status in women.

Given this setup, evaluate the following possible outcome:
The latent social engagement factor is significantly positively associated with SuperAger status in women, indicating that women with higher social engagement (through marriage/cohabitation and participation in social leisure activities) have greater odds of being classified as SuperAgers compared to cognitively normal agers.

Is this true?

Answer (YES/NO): YES